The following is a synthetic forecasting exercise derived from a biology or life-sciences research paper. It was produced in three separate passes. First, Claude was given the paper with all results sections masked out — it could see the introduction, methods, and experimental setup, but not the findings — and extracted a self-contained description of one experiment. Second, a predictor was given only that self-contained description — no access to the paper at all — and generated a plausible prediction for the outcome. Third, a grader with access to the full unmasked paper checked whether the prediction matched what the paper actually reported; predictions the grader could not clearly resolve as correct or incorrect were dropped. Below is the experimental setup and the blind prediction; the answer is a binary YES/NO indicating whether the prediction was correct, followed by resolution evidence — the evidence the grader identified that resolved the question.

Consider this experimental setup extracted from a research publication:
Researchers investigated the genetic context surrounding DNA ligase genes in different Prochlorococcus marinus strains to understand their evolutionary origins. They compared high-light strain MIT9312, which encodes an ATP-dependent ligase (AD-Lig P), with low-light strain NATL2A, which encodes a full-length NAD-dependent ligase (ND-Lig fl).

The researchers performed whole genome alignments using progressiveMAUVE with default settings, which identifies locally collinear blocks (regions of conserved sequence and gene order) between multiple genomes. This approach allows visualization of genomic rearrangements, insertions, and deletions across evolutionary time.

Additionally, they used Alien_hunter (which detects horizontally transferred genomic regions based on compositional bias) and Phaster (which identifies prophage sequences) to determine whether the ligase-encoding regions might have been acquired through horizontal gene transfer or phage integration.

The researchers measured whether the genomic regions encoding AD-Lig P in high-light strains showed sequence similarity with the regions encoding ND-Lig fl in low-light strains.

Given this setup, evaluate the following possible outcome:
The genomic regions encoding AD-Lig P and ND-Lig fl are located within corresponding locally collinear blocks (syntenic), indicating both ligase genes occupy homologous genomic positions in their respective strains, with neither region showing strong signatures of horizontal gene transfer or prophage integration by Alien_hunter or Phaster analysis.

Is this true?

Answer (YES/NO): YES